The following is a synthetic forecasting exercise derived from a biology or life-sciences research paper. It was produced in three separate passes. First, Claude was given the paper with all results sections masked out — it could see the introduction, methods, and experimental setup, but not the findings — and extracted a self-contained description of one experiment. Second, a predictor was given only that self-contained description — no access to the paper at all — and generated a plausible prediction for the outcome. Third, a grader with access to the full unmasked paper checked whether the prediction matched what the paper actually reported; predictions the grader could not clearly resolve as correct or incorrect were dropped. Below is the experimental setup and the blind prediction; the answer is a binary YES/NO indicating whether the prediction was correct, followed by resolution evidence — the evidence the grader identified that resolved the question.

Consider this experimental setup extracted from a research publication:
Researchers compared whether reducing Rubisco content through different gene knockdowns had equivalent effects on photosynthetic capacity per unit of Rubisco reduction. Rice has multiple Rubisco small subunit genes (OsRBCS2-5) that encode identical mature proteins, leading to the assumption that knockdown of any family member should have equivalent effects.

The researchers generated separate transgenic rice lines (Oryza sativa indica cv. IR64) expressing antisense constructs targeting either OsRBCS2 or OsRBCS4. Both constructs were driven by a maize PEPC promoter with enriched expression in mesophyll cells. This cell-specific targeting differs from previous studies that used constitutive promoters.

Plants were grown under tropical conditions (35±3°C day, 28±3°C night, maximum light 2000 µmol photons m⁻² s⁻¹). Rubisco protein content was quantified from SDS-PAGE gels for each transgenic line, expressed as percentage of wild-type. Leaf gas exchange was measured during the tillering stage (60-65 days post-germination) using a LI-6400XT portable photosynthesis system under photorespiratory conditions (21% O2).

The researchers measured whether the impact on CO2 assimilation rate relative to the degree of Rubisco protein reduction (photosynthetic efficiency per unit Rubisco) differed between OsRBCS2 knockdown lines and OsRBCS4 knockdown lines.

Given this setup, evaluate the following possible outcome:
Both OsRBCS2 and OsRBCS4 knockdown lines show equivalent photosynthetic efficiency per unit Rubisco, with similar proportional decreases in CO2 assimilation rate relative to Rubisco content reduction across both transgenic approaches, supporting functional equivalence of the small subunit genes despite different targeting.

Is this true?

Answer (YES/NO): NO